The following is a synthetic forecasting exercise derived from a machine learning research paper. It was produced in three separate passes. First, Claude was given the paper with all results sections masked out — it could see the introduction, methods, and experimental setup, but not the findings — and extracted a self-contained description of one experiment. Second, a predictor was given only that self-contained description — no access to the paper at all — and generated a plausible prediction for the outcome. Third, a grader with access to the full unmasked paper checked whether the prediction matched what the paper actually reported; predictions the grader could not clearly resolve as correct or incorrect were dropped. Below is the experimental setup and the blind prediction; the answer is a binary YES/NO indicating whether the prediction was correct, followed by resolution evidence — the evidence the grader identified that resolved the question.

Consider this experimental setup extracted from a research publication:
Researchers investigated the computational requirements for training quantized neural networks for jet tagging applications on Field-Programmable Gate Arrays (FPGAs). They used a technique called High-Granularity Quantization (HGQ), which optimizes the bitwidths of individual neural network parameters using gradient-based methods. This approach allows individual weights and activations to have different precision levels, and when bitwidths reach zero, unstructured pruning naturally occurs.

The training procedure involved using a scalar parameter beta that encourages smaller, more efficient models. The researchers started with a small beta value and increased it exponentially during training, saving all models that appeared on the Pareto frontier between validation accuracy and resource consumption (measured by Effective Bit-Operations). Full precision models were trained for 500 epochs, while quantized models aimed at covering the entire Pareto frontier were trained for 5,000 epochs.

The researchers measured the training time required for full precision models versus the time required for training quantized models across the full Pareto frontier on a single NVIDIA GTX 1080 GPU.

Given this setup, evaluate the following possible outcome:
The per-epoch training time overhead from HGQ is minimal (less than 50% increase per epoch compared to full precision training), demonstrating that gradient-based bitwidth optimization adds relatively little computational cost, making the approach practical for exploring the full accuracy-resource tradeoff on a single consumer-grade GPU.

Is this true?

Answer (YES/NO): YES